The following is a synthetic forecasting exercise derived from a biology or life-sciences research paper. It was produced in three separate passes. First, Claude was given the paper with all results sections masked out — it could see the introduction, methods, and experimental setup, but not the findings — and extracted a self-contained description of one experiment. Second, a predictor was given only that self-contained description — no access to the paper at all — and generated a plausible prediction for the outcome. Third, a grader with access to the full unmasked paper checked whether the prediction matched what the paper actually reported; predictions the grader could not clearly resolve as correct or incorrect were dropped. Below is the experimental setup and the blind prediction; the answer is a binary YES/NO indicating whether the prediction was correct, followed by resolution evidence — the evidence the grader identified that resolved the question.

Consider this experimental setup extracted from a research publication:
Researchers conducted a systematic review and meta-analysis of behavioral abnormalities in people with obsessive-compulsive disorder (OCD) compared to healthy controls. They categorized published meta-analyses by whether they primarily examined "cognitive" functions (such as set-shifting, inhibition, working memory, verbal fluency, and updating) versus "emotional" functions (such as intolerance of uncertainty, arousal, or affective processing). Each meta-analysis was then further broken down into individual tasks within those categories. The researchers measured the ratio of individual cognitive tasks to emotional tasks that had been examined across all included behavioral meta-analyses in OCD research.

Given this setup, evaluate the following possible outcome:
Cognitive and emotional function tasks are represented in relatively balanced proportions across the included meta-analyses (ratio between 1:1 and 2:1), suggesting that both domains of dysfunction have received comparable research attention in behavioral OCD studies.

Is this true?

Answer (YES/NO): NO